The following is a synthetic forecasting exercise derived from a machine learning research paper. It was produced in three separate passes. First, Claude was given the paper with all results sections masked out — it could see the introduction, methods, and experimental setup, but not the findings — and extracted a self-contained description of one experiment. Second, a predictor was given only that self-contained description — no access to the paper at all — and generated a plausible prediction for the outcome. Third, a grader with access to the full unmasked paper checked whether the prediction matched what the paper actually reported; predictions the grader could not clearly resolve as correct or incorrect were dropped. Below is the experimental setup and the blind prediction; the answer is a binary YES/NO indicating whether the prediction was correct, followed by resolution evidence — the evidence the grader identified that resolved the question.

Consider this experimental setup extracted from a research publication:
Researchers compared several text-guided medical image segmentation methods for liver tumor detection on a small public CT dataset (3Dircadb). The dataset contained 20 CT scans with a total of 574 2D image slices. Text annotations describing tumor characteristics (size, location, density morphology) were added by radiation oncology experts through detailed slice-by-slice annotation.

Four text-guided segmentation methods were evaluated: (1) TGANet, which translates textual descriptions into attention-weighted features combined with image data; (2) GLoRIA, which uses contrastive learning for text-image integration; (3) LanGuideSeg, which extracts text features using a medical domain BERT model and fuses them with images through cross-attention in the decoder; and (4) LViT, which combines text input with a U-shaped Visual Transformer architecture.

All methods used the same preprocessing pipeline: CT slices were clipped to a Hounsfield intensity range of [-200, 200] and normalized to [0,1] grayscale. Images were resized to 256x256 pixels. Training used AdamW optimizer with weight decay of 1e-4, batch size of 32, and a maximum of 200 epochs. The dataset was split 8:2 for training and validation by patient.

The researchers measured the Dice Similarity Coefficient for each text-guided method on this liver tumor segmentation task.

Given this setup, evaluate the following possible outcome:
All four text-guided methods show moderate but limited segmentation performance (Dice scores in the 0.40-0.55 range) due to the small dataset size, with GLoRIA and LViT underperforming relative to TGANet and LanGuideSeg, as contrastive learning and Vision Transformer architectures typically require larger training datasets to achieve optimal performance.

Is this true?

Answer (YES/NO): NO